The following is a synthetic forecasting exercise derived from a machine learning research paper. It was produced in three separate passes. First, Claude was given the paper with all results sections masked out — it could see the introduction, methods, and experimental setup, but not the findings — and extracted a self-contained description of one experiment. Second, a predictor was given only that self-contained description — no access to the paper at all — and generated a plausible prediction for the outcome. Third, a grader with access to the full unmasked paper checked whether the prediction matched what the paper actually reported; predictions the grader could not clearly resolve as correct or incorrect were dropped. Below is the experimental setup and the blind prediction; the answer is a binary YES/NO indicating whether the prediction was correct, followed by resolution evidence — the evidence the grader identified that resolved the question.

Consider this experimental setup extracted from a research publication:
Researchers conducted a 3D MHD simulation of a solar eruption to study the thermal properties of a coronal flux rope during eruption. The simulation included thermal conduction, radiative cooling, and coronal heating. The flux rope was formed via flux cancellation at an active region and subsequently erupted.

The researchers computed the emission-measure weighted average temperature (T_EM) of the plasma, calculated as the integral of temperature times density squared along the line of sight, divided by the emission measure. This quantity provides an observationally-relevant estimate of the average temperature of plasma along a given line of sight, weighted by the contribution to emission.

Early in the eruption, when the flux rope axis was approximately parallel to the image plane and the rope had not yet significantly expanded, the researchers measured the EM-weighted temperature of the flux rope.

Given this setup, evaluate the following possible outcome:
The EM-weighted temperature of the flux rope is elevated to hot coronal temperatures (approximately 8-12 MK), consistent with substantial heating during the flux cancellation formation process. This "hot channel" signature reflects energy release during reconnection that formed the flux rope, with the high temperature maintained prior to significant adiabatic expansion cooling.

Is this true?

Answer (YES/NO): NO